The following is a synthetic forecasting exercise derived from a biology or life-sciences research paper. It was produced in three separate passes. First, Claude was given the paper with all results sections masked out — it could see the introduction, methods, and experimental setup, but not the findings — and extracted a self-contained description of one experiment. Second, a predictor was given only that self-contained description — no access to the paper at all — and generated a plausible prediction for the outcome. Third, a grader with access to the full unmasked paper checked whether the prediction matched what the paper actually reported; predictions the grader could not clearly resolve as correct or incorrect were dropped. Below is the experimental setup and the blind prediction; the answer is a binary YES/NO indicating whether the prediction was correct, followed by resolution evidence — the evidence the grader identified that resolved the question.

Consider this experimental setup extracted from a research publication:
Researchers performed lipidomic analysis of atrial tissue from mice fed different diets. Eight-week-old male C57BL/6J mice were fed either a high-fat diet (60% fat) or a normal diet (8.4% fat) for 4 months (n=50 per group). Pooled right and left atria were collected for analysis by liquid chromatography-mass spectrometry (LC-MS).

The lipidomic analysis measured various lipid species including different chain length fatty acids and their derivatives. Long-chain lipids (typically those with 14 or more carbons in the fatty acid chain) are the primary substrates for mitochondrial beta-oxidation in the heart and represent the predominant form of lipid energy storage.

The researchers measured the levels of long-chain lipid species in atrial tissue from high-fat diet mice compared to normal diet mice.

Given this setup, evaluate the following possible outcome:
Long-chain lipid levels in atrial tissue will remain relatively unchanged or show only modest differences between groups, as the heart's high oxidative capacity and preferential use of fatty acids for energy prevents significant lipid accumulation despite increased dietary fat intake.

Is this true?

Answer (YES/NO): NO